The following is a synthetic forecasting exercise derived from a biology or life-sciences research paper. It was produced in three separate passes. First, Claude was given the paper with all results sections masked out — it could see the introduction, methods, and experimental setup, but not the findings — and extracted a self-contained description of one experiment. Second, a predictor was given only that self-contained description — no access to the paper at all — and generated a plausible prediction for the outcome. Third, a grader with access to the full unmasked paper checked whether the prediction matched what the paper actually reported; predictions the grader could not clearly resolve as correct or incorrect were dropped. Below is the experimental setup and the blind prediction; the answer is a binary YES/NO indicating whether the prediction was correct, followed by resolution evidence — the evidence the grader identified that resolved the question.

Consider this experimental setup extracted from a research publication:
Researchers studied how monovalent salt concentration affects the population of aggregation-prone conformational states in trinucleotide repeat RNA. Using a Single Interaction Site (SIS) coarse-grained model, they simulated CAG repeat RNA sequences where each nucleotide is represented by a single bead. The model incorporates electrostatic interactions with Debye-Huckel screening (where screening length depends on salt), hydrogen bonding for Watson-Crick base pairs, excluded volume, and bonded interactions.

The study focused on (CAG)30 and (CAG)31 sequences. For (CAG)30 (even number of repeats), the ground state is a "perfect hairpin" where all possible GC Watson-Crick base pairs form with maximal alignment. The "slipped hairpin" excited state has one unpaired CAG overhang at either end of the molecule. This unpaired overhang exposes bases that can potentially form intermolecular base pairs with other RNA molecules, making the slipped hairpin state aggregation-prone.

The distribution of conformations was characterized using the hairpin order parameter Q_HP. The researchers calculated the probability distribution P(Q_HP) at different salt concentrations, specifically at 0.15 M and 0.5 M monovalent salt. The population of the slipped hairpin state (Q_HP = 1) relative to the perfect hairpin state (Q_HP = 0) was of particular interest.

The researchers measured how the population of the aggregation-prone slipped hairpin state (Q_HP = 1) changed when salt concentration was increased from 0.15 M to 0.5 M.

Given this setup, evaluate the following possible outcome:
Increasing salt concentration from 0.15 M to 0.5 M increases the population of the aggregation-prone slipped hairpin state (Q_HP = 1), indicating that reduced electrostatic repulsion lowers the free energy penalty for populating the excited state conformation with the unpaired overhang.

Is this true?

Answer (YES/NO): NO